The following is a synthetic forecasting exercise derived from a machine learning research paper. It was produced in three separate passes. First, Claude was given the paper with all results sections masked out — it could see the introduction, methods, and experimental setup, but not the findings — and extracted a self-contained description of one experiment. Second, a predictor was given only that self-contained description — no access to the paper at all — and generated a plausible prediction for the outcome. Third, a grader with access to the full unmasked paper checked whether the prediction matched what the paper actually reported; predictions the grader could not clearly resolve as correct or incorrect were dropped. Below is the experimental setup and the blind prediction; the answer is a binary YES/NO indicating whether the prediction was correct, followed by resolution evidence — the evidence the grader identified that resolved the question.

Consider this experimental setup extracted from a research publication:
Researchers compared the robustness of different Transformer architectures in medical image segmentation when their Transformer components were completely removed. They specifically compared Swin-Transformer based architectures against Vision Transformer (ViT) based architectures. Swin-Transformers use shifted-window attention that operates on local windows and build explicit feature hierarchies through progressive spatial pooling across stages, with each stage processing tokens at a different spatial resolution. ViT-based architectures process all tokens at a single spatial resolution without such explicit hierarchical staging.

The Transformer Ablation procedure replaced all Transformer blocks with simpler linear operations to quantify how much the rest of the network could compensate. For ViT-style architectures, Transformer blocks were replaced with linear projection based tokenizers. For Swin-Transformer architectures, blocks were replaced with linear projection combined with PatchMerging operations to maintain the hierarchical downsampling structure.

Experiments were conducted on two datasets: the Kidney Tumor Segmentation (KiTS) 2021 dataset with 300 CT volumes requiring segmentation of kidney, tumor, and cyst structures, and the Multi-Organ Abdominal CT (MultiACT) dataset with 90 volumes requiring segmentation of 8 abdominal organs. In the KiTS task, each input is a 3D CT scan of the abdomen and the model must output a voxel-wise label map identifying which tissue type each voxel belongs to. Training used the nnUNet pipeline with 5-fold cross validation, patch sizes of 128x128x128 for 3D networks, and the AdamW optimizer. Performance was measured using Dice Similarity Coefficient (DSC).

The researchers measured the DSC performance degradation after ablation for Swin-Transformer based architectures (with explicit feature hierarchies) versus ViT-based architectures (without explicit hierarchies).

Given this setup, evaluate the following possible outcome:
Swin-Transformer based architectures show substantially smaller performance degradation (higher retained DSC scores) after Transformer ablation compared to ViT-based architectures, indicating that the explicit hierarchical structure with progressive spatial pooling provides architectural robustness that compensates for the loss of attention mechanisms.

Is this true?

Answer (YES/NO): YES